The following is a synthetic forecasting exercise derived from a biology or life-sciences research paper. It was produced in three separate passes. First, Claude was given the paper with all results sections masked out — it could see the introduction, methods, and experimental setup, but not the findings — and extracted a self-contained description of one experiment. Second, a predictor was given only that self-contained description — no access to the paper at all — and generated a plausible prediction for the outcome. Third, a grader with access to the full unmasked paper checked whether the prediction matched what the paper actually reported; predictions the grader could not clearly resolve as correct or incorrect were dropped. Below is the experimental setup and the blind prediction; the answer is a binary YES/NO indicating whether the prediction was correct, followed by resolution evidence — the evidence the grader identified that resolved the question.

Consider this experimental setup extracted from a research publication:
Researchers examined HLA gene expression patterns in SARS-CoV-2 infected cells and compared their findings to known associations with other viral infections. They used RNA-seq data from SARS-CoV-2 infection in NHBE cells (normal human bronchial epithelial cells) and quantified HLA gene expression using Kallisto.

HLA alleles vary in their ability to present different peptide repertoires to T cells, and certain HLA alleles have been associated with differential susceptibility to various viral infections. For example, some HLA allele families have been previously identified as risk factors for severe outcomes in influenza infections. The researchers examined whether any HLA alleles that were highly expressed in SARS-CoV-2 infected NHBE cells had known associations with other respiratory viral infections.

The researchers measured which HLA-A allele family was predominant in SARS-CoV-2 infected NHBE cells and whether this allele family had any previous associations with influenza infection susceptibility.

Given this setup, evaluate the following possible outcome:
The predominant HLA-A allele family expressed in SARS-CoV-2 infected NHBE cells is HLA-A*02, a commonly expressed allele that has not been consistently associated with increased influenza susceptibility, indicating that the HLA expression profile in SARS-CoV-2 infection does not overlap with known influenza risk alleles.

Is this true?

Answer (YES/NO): NO